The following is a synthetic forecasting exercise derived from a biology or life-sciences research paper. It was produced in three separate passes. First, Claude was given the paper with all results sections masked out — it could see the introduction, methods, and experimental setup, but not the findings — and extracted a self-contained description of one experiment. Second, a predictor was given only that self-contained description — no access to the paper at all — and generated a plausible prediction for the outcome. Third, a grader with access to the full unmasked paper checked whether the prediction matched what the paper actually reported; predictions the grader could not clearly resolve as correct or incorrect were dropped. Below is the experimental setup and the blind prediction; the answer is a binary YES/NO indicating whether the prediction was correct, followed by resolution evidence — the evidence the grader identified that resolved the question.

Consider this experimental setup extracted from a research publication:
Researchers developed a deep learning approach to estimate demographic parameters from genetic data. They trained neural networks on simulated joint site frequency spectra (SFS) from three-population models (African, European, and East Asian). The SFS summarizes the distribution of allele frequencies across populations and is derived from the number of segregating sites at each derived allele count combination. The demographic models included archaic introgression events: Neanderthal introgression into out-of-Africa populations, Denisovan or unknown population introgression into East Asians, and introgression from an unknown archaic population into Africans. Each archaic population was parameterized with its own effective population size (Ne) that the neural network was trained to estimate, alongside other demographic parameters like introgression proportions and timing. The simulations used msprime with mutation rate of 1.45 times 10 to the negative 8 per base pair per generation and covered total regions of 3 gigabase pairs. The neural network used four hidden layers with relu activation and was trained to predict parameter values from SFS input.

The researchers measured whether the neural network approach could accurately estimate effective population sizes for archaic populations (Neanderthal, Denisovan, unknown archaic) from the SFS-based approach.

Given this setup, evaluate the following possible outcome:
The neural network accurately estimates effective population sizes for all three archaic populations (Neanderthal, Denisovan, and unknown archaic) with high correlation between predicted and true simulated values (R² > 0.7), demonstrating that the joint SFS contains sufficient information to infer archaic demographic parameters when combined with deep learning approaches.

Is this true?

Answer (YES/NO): NO